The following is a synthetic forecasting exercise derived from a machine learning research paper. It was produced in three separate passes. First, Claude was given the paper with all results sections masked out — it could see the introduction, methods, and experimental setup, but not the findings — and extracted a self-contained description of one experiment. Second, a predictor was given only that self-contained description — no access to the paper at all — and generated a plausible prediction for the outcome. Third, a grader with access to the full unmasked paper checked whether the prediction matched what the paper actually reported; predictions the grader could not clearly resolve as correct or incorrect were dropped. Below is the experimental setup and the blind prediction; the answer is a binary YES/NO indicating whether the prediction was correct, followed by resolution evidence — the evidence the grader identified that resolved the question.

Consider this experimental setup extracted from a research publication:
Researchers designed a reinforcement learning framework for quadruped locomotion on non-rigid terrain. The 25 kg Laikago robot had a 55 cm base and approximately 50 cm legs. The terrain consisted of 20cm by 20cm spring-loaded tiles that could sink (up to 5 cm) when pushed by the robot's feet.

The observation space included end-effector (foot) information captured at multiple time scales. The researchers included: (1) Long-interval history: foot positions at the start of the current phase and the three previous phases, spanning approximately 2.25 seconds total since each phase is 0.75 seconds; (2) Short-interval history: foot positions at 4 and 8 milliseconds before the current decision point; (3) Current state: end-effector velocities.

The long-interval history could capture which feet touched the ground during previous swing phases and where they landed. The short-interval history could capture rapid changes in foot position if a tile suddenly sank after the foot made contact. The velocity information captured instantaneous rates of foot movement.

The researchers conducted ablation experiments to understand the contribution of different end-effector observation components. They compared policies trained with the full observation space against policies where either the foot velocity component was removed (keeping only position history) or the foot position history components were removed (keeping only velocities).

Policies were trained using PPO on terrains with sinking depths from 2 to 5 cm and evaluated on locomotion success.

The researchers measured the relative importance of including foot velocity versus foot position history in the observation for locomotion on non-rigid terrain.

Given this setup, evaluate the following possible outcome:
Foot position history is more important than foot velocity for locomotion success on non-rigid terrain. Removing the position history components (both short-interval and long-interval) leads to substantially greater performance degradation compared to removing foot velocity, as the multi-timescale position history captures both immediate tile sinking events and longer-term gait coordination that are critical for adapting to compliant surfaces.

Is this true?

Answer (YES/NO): YES